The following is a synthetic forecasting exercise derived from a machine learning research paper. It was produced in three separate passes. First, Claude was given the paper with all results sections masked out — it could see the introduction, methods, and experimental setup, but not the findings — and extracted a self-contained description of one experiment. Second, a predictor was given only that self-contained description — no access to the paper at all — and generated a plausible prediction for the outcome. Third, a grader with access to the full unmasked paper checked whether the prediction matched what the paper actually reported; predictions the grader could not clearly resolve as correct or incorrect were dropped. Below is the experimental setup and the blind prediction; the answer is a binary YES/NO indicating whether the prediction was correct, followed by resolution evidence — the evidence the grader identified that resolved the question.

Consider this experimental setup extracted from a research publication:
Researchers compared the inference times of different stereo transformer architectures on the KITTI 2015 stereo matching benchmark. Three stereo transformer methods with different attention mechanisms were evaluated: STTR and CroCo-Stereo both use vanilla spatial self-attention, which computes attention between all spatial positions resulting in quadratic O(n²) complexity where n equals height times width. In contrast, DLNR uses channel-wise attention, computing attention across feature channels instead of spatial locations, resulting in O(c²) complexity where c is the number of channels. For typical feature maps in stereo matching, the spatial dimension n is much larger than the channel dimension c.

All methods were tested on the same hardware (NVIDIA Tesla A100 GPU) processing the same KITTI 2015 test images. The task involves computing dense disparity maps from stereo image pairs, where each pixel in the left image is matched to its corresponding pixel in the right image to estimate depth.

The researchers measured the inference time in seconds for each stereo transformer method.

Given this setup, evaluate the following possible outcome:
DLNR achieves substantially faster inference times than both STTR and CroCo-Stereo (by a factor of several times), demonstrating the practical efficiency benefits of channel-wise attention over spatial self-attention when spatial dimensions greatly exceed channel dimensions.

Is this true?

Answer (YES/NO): NO